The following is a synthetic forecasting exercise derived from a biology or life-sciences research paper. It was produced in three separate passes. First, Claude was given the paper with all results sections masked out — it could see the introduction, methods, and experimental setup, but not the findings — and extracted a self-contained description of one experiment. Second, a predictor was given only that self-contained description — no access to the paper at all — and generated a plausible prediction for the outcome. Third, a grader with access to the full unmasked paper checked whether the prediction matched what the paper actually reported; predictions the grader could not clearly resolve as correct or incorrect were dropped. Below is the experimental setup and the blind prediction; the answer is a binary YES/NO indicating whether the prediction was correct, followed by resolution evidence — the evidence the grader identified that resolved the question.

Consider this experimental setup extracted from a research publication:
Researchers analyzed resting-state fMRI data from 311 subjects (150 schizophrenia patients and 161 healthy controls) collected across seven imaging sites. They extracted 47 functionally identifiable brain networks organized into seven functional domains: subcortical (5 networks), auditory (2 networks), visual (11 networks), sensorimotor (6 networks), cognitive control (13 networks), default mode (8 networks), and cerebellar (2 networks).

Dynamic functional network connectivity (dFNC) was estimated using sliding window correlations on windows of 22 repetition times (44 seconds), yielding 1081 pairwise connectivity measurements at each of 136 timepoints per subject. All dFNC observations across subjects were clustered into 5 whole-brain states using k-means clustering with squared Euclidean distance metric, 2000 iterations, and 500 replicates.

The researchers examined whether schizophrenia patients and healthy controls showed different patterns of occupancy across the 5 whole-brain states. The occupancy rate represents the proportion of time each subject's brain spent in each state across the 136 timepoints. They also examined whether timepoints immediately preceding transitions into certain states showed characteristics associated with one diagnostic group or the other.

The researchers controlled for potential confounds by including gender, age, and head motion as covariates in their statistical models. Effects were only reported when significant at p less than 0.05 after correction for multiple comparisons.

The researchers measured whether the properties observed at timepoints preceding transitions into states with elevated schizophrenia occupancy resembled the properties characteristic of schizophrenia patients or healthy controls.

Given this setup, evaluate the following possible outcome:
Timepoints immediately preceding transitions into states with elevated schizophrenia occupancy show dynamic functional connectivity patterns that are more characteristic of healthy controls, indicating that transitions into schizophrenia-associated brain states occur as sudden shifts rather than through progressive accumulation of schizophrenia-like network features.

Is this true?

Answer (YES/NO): NO